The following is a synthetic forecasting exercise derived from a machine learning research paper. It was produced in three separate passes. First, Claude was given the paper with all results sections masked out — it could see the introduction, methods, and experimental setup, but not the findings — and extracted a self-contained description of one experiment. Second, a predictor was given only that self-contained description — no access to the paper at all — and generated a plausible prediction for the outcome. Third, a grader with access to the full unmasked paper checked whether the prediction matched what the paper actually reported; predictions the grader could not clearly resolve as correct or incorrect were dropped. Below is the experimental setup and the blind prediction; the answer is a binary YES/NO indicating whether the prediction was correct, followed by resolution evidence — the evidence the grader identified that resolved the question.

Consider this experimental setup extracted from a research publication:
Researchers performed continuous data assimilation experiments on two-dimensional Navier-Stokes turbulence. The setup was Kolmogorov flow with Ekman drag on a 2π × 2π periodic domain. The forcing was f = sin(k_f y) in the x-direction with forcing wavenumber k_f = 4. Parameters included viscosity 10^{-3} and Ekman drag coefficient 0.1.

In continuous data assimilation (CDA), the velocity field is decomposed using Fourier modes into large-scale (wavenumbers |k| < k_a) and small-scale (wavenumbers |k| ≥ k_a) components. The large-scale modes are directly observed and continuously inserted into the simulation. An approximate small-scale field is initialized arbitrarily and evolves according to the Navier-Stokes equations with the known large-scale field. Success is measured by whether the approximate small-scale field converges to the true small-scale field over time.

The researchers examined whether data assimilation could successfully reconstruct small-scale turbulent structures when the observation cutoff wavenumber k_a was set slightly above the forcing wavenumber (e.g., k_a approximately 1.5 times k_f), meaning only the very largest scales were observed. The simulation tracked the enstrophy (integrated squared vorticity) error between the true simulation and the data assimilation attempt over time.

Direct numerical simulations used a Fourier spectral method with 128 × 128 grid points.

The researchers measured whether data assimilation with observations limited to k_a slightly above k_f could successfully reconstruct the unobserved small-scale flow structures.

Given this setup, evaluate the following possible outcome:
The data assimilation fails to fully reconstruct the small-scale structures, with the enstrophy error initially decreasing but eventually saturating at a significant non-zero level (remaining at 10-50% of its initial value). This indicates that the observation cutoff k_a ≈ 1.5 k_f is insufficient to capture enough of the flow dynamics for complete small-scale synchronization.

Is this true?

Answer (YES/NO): NO